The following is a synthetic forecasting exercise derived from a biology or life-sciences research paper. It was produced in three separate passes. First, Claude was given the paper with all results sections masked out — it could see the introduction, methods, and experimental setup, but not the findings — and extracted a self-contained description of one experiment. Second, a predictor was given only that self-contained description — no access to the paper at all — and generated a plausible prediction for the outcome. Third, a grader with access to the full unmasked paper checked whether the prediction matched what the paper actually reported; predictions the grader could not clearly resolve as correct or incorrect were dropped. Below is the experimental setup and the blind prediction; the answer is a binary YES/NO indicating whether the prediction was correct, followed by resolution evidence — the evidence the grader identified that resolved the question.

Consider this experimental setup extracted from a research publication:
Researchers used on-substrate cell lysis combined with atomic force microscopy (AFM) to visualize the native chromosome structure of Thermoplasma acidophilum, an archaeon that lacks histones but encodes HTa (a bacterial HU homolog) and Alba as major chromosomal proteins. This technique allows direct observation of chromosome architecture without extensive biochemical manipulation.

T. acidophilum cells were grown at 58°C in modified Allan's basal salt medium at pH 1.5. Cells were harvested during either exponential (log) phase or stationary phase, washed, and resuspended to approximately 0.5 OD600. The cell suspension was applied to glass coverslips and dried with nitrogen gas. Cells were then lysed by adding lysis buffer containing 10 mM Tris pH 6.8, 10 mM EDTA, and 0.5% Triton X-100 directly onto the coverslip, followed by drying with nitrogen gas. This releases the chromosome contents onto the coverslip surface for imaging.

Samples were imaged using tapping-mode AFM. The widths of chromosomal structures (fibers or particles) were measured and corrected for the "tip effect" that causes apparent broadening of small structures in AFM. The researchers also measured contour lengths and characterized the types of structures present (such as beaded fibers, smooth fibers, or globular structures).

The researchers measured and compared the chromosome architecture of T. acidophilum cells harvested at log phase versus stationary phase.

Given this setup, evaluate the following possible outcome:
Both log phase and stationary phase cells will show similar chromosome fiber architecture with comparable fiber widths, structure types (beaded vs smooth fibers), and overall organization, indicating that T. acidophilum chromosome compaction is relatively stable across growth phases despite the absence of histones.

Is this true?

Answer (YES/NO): NO